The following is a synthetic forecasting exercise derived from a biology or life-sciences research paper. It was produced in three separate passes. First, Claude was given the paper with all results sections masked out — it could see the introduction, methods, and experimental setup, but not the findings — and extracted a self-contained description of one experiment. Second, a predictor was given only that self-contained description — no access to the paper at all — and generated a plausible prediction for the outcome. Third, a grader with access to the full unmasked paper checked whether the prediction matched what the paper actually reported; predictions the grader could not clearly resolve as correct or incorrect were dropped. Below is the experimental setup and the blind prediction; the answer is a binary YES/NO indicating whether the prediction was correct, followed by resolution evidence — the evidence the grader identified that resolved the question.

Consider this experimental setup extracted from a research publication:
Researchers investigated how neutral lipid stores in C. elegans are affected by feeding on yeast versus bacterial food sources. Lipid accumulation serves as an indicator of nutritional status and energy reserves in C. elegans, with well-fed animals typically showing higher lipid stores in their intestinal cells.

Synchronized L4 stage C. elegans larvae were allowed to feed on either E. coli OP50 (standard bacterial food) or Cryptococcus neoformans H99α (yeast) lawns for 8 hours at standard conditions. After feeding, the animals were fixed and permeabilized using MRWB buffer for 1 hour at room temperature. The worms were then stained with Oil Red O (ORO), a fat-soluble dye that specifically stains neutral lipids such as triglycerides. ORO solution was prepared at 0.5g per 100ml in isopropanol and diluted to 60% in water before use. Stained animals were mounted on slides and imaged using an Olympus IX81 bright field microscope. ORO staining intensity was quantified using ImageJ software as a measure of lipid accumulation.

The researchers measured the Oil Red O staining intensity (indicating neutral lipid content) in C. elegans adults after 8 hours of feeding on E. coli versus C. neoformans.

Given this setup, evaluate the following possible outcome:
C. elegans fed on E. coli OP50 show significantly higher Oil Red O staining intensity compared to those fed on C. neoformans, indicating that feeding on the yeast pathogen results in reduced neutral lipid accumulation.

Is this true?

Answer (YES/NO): YES